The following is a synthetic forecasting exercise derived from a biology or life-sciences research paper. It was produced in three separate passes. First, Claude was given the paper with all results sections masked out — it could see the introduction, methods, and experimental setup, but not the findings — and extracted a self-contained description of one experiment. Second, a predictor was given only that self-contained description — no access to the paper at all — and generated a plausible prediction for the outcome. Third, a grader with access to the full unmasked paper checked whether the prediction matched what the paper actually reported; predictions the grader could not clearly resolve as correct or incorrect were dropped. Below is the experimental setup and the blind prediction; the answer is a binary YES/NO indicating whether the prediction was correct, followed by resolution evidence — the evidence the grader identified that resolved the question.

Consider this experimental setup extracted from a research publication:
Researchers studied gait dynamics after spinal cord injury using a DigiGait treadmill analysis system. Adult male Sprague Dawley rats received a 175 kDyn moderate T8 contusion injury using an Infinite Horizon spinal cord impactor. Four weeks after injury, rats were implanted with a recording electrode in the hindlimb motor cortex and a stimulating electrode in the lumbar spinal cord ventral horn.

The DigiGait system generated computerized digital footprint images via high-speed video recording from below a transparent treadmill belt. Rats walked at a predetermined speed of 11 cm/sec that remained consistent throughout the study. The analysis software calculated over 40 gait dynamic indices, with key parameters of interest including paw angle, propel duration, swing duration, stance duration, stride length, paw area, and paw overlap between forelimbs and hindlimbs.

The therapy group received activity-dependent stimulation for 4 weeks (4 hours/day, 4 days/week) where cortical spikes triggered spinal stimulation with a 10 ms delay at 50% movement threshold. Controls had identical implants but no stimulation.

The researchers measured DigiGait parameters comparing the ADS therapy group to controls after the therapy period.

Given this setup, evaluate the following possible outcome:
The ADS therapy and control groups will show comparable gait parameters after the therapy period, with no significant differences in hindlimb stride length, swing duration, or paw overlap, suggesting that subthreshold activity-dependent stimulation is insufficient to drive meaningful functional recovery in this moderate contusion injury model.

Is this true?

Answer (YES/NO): NO